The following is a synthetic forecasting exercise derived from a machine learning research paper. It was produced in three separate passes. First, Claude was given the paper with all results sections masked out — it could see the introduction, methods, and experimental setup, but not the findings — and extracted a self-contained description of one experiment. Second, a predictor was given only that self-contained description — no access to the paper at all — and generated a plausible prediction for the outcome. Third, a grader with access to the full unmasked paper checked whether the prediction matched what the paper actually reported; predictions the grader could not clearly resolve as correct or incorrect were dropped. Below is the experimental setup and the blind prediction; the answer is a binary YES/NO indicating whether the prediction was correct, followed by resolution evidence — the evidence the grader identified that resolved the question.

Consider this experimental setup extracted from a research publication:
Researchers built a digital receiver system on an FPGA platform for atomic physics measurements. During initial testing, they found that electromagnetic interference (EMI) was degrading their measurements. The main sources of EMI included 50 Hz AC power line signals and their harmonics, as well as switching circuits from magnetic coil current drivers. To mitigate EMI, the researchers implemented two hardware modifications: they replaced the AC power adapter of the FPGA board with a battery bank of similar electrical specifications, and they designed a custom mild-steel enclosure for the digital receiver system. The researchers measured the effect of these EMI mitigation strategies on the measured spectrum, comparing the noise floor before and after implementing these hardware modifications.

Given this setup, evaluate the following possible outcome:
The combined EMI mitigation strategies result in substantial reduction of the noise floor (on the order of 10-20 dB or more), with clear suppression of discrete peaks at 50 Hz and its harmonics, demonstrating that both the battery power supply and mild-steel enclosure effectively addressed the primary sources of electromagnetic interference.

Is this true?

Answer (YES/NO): YES